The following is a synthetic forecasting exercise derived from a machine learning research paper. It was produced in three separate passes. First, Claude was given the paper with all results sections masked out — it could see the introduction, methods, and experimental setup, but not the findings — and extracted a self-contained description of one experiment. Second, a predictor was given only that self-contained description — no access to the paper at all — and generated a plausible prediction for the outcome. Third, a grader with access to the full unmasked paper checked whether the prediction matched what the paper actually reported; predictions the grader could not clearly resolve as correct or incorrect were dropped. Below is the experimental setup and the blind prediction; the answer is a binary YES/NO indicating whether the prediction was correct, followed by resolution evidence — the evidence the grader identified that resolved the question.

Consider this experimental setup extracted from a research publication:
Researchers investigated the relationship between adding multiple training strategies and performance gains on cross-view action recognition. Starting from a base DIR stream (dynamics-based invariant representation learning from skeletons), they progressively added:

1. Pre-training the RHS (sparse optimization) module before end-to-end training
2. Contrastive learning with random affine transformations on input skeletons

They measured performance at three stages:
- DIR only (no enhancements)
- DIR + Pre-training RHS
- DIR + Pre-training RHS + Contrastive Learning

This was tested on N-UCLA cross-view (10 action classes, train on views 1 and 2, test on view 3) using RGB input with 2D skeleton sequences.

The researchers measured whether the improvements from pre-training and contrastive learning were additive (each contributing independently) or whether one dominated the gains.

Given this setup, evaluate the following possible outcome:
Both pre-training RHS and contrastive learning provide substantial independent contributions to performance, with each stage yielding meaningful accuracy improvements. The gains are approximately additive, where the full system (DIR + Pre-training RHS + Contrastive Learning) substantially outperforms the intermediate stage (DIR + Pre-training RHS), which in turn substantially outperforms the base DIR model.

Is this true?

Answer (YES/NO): NO